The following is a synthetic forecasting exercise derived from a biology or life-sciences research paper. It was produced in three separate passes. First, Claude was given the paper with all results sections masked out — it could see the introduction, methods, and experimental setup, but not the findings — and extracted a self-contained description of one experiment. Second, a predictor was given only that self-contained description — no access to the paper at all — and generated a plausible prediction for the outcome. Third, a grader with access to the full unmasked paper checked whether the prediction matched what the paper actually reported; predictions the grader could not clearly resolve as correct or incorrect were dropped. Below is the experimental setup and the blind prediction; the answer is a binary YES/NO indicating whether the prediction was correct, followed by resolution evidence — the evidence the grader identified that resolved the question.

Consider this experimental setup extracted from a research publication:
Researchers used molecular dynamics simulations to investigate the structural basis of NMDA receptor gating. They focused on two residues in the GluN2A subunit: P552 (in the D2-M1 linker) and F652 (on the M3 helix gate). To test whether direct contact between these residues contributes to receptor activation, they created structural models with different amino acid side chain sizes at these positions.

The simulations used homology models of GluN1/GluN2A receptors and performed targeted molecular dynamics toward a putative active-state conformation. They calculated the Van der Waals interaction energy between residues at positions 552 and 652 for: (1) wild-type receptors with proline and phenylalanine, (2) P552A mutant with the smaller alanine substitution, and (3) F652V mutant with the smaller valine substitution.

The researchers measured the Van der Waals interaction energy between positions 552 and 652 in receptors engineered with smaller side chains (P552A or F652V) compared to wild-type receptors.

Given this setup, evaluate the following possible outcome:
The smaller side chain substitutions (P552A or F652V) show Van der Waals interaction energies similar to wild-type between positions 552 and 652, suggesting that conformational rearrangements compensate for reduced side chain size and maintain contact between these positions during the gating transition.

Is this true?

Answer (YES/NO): NO